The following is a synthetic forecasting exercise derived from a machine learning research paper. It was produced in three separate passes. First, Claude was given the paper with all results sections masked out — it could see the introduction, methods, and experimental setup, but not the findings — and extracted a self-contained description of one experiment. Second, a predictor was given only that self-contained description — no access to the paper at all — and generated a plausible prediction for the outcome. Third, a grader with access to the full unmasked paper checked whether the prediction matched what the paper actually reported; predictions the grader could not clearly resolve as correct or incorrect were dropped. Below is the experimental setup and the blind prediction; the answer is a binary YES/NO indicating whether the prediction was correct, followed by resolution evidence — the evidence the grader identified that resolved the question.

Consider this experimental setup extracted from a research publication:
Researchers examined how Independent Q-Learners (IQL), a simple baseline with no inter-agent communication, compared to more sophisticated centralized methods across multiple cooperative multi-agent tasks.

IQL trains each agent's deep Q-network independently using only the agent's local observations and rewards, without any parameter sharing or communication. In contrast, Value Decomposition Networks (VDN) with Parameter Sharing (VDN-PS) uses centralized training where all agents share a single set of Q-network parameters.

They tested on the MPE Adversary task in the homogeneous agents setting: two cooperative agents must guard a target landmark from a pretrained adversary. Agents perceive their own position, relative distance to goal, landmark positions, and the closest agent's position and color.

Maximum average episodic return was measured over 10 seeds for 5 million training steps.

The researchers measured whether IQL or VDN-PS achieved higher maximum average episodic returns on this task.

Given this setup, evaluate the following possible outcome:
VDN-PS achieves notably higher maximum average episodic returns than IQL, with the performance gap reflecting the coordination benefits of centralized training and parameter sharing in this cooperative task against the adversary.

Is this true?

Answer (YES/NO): NO